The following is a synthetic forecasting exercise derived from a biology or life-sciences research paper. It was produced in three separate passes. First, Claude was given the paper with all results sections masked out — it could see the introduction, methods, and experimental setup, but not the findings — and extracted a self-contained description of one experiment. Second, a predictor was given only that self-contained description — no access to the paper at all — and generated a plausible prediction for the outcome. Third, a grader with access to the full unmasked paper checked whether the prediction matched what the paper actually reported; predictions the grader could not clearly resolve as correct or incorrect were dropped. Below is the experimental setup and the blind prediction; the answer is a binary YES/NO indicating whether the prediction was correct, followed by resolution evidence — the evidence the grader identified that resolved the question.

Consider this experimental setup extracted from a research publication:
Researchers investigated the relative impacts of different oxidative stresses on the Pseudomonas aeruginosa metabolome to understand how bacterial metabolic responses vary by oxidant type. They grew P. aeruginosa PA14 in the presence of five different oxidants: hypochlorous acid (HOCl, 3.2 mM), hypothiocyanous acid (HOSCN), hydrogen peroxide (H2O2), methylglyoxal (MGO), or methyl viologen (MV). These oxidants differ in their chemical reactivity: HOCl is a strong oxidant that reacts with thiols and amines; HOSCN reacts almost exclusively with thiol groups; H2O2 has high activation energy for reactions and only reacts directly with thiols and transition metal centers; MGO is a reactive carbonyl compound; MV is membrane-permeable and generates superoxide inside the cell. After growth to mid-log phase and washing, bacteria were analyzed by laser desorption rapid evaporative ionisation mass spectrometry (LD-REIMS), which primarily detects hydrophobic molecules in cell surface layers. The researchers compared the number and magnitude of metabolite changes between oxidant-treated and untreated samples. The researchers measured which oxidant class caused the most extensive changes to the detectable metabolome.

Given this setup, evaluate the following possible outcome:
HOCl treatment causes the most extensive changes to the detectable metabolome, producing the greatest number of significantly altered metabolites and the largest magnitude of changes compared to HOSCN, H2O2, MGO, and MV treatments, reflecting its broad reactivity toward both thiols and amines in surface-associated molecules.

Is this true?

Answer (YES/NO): NO